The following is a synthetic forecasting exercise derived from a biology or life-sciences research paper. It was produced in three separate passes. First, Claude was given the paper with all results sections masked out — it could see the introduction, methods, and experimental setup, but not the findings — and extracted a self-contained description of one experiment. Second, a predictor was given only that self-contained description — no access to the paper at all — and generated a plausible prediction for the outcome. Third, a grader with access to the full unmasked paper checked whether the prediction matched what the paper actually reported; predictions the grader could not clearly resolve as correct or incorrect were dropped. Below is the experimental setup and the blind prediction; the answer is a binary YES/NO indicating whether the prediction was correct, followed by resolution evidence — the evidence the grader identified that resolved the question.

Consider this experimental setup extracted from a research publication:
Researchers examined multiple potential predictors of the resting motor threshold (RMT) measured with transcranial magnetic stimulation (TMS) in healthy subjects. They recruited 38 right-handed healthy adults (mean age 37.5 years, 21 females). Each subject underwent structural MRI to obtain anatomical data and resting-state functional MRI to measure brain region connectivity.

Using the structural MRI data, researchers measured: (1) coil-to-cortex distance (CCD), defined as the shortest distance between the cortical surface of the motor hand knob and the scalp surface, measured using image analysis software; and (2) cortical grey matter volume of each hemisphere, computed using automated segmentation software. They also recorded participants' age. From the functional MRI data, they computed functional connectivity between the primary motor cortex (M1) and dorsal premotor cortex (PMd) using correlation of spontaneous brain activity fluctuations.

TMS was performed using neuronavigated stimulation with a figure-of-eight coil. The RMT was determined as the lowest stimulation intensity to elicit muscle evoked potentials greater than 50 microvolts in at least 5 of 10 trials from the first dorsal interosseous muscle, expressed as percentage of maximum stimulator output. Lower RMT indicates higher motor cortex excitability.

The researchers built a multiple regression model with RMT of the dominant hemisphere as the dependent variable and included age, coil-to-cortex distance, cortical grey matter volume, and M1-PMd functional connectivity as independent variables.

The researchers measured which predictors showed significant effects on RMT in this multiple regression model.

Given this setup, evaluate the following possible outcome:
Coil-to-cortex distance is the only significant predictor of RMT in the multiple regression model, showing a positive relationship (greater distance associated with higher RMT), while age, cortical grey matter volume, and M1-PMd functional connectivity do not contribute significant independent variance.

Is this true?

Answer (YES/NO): YES